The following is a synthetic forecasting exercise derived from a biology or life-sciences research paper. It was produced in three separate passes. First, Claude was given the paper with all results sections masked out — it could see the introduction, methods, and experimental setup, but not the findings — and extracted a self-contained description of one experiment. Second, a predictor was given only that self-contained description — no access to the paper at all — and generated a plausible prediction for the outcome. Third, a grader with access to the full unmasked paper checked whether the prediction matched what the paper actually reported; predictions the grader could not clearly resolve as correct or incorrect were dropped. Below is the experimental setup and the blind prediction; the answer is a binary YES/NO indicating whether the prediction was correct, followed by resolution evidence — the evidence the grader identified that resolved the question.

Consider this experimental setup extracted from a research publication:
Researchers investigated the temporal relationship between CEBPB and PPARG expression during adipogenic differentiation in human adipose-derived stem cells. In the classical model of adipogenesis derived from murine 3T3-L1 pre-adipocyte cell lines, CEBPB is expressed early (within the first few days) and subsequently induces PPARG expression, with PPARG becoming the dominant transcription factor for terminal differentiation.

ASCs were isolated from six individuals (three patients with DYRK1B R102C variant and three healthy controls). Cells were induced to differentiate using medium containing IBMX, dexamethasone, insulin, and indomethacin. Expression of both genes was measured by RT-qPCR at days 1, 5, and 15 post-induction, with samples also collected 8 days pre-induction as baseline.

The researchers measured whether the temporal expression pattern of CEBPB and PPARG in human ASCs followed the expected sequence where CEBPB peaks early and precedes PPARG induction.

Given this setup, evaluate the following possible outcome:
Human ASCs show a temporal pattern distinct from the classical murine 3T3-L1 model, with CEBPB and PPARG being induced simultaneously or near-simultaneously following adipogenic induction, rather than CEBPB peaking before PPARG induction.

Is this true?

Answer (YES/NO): YES